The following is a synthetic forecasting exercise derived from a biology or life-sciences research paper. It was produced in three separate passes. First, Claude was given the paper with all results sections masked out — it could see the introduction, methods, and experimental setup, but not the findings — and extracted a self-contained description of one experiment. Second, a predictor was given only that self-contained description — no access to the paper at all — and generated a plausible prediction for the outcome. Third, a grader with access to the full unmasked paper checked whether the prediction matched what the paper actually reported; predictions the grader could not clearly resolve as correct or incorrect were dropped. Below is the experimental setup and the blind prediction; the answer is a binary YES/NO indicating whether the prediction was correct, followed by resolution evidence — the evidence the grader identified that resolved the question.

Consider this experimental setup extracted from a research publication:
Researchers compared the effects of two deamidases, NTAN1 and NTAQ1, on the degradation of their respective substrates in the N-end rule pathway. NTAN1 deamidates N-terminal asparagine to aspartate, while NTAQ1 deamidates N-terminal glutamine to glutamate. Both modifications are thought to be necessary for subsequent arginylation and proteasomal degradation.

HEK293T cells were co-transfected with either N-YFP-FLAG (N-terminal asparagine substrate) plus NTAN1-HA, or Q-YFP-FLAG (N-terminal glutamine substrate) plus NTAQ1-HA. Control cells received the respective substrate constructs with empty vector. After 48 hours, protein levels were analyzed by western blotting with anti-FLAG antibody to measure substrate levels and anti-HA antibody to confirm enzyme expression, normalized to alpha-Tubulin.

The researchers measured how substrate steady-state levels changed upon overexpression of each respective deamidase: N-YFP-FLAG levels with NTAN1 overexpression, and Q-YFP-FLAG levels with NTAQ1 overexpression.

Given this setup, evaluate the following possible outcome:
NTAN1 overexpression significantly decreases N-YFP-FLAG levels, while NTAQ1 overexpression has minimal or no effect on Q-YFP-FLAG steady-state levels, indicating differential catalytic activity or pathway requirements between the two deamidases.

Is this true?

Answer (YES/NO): NO